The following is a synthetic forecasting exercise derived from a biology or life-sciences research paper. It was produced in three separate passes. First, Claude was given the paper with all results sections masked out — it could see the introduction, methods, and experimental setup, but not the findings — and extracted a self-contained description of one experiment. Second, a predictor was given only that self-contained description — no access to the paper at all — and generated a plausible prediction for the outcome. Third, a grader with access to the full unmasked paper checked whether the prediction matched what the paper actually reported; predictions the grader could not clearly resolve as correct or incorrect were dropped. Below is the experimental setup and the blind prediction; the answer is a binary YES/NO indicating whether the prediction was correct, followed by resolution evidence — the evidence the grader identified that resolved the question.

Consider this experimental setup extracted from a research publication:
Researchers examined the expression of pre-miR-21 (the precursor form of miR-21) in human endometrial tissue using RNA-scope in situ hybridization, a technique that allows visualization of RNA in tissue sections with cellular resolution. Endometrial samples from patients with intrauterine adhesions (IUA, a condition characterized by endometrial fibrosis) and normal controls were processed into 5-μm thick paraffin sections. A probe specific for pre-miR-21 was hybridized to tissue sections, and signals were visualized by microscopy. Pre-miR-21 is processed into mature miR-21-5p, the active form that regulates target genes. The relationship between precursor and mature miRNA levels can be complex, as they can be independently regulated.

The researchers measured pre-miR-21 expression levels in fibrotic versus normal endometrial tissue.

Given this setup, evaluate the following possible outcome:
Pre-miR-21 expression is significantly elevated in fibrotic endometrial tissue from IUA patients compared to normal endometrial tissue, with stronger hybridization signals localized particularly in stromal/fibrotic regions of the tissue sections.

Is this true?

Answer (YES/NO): NO